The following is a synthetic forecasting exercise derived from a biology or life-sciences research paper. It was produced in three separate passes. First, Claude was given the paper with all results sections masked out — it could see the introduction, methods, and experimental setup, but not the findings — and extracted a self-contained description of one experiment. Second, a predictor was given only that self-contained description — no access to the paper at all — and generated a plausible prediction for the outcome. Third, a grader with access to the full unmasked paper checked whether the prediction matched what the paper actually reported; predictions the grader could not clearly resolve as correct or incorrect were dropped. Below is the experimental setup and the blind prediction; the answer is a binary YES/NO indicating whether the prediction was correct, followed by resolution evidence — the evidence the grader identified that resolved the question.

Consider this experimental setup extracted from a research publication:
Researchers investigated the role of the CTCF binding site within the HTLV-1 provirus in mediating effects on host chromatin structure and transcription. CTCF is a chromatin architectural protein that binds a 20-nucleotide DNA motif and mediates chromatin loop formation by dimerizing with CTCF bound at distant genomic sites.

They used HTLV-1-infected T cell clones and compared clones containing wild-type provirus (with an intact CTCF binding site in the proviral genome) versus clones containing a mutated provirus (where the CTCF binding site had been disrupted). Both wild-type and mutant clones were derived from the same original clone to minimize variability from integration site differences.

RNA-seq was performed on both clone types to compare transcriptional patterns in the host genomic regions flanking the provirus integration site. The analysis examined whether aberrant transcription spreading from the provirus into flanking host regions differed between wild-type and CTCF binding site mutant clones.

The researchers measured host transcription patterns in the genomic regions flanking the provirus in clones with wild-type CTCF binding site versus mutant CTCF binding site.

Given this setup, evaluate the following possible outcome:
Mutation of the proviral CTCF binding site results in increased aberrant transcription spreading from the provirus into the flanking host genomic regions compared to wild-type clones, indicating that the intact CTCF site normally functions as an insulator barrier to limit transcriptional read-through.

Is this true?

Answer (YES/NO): NO